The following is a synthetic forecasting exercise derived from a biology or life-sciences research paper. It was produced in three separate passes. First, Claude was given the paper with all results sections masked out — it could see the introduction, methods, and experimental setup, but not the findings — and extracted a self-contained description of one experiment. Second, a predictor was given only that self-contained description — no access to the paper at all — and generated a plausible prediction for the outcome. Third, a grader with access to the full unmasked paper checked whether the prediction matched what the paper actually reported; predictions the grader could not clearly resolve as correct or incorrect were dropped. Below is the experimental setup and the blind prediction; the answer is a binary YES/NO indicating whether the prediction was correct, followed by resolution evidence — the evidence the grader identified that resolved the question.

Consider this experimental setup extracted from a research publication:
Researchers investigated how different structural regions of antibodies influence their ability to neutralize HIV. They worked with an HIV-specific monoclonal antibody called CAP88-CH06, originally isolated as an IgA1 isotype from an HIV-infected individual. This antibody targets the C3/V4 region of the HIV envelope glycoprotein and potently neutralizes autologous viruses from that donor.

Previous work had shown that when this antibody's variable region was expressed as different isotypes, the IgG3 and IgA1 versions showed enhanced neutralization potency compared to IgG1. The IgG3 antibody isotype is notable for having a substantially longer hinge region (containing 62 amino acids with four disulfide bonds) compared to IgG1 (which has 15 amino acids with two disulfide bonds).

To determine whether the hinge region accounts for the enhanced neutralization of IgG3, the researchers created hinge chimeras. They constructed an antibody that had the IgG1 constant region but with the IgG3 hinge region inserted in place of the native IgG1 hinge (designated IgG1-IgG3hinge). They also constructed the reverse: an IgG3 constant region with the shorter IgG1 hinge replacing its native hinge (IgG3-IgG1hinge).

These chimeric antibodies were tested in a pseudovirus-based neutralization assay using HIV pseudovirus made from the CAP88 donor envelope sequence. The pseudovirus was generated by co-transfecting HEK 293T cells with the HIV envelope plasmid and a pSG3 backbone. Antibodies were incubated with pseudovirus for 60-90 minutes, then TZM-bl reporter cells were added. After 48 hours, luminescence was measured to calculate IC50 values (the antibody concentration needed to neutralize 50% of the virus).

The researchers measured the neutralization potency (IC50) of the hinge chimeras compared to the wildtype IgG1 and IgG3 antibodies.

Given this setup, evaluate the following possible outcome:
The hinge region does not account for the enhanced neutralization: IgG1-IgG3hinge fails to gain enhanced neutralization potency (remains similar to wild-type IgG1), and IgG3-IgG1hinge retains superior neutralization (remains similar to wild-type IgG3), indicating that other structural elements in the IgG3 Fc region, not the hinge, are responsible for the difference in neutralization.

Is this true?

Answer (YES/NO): NO